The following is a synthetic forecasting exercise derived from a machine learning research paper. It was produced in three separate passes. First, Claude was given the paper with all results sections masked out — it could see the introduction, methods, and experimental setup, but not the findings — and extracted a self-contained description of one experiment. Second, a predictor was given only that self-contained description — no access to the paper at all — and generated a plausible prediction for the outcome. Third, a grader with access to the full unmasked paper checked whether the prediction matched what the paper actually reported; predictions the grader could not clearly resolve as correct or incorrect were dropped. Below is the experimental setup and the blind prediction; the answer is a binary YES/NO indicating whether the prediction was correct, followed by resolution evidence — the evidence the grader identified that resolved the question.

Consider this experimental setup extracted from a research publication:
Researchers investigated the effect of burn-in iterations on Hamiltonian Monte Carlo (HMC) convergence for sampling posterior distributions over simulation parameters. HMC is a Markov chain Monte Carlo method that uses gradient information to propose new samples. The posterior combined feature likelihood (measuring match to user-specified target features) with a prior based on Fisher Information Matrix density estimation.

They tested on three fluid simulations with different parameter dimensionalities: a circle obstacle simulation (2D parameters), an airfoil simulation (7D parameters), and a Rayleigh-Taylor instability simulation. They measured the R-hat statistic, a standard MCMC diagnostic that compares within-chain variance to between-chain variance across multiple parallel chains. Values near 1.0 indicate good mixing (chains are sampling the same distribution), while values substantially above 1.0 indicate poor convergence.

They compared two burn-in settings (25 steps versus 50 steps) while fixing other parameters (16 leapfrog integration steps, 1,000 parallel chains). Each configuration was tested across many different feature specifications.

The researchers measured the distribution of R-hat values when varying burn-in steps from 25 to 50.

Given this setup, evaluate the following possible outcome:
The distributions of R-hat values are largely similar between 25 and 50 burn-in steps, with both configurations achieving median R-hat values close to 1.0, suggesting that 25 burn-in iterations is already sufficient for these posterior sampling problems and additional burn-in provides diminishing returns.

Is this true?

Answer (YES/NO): YES